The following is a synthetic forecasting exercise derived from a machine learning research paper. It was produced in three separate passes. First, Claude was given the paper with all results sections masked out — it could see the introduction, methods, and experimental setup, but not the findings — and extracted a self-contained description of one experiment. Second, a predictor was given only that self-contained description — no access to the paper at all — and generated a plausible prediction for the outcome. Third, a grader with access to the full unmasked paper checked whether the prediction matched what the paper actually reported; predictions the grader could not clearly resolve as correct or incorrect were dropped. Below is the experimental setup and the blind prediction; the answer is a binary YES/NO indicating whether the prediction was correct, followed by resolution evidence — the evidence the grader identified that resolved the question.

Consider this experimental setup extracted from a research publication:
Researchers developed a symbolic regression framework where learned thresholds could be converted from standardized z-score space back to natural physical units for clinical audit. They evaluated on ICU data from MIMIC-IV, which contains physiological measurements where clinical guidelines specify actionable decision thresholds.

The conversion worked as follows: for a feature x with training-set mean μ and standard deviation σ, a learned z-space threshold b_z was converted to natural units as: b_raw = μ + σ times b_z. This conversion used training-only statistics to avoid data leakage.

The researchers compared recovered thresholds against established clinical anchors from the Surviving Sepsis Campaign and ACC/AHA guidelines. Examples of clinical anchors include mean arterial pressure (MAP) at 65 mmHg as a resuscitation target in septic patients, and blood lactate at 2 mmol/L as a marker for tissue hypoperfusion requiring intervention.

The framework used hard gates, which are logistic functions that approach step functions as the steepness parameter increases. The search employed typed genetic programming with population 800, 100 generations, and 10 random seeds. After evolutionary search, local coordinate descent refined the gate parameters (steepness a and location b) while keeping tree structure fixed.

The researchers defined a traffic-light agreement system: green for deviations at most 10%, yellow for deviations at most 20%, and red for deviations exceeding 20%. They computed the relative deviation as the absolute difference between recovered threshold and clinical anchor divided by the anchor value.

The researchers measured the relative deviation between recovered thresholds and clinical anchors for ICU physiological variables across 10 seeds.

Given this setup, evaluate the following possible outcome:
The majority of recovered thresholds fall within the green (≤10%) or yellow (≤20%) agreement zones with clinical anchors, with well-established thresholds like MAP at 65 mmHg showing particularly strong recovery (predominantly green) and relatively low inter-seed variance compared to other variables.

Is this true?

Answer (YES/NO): YES